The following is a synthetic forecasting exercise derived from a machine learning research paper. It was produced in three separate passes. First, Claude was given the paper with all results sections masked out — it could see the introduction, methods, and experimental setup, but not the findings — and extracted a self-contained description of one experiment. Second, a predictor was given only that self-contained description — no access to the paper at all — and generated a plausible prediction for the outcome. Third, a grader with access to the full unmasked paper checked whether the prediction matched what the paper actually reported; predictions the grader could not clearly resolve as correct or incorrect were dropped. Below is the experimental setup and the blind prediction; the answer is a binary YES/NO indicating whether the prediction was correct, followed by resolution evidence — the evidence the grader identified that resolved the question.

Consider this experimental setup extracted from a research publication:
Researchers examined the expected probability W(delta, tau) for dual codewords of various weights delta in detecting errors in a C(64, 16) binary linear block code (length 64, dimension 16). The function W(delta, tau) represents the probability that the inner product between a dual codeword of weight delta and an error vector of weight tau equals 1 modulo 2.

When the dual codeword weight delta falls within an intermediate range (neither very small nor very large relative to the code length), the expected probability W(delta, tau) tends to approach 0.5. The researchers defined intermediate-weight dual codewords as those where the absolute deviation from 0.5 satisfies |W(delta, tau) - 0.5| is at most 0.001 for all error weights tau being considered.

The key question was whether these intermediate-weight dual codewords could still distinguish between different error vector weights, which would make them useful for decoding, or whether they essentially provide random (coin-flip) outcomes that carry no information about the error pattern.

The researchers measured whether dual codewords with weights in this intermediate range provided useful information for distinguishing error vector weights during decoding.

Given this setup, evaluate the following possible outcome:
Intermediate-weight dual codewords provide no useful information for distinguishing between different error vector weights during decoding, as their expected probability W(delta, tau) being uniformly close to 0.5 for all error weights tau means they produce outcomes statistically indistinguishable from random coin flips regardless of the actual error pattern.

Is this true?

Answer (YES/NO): YES